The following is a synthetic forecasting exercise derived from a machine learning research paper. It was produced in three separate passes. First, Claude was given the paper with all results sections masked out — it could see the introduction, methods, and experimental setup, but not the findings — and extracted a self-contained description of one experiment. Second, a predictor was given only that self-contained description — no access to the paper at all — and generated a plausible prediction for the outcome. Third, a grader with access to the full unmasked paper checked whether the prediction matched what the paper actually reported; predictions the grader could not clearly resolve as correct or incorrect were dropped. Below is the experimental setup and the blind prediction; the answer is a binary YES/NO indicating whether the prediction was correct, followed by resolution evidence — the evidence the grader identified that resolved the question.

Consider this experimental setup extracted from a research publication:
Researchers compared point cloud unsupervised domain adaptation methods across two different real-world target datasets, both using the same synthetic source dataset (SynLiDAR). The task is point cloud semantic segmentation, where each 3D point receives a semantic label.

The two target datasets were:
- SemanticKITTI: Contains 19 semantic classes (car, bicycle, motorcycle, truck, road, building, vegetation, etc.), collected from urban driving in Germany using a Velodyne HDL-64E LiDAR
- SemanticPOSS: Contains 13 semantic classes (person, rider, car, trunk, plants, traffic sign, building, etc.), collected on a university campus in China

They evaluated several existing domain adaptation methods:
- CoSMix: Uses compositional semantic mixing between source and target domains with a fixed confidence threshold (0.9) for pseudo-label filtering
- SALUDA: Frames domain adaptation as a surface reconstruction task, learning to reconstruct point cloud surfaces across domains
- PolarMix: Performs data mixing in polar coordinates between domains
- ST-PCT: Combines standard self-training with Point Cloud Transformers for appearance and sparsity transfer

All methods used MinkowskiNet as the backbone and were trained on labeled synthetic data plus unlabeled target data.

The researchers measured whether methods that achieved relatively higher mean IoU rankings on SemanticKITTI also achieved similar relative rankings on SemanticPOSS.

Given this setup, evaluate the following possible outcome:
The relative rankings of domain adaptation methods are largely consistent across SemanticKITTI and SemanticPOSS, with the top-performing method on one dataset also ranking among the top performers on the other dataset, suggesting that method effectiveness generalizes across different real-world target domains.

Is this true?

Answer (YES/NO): YES